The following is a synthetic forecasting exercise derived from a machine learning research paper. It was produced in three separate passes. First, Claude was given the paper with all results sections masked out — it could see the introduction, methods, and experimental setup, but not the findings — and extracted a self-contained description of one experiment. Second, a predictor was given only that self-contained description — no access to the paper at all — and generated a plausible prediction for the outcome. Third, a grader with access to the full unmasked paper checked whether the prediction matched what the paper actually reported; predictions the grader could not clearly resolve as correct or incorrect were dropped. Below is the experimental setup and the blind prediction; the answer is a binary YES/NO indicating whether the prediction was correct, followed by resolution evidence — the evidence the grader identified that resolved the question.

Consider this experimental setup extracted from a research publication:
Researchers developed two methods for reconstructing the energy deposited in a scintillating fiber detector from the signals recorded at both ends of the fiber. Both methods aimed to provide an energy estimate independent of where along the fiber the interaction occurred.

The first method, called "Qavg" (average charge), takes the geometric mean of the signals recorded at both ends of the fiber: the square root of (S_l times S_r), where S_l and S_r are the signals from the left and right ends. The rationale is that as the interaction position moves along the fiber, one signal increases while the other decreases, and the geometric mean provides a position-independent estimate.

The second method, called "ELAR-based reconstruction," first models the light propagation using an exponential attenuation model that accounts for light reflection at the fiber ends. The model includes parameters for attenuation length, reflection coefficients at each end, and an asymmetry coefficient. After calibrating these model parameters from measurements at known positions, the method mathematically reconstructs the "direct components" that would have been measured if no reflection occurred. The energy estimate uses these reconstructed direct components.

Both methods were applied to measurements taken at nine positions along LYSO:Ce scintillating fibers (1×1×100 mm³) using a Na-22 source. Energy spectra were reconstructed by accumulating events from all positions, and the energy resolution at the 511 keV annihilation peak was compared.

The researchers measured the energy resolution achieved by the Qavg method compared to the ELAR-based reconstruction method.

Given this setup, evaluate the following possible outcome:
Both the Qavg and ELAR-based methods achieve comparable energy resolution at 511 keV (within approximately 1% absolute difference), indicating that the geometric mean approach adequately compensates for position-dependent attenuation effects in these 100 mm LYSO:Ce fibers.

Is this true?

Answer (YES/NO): YES